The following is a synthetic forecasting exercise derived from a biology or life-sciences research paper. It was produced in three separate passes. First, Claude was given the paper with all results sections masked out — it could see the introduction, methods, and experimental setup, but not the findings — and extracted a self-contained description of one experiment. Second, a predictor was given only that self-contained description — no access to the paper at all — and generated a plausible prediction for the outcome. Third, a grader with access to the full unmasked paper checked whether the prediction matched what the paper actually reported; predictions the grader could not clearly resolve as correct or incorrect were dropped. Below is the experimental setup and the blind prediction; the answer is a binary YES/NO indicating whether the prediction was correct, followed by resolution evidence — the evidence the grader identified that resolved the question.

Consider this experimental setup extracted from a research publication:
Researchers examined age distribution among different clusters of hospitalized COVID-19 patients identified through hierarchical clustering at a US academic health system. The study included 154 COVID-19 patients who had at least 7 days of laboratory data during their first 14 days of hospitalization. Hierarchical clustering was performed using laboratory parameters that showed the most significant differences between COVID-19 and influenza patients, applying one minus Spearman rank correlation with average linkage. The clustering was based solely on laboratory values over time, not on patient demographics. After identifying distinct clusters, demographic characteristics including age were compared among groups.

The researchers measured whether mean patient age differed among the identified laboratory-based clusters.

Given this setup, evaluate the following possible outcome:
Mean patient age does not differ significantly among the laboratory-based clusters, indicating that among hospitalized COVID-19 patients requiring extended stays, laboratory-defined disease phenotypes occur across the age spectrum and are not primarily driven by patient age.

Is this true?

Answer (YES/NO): YES